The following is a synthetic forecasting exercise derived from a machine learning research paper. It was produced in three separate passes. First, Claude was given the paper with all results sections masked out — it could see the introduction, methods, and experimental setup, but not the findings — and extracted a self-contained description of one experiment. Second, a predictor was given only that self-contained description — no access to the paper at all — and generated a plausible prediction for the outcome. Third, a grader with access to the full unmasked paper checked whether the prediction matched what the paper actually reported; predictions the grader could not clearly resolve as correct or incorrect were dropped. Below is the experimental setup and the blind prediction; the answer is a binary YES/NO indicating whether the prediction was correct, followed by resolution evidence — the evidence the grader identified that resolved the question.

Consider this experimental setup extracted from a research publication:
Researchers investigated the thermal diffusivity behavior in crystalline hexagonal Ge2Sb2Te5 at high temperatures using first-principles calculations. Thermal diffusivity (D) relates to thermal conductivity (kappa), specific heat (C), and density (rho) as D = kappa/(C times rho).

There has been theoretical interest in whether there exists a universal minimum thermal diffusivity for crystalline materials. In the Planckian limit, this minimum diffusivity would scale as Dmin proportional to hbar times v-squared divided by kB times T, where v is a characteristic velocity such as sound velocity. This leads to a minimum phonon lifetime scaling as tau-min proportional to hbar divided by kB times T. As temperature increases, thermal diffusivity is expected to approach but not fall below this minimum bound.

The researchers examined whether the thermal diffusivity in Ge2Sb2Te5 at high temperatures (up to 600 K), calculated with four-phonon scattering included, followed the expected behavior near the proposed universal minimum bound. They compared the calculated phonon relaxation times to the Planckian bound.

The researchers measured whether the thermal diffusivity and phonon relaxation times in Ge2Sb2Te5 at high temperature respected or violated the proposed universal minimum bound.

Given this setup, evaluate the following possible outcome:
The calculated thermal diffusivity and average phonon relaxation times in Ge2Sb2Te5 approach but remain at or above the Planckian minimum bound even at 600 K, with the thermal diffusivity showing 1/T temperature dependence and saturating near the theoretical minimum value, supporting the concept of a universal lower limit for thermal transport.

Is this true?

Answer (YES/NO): NO